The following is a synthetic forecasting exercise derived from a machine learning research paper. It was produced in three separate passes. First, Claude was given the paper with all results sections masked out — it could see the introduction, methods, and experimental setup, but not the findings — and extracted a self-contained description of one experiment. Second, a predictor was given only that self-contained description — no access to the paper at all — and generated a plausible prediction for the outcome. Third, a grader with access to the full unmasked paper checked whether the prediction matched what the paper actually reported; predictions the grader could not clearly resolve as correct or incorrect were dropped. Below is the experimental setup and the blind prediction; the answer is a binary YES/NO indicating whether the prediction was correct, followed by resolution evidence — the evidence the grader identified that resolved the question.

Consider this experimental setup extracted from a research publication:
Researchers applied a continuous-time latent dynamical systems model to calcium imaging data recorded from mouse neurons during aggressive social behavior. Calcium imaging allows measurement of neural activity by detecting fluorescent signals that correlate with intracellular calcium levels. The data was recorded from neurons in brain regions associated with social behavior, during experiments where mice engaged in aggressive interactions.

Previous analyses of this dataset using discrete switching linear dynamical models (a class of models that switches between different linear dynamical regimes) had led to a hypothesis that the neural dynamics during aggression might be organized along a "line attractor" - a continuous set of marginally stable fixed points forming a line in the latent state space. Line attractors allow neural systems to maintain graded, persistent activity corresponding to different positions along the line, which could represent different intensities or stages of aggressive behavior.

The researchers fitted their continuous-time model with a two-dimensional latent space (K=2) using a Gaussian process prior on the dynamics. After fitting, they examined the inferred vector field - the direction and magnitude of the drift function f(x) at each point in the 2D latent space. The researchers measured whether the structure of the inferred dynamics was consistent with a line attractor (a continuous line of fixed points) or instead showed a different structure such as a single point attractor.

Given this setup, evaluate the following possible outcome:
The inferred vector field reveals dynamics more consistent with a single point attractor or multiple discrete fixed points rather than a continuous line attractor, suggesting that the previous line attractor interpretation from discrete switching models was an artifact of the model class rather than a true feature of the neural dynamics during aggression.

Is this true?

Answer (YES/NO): NO